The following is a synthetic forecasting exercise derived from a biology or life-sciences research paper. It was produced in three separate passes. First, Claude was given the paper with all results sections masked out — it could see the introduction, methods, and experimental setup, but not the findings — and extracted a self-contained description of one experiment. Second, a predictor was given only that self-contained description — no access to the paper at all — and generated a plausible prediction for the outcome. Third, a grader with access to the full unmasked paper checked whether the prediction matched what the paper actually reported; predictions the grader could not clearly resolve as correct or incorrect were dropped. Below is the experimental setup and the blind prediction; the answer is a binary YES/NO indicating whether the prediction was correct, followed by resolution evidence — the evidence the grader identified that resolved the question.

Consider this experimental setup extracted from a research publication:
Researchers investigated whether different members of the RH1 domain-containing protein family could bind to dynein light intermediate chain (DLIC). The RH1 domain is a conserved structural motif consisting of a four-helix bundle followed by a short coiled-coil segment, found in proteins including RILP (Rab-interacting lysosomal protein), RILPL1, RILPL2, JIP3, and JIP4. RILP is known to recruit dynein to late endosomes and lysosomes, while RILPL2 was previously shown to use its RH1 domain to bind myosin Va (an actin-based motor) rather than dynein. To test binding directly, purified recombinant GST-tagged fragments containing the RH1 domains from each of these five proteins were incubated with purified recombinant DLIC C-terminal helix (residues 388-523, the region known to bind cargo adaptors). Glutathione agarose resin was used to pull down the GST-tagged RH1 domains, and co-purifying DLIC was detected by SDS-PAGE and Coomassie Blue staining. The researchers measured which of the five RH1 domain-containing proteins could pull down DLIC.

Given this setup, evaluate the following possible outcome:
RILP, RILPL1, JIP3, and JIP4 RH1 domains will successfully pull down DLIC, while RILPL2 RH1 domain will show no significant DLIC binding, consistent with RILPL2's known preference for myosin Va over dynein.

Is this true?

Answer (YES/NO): YES